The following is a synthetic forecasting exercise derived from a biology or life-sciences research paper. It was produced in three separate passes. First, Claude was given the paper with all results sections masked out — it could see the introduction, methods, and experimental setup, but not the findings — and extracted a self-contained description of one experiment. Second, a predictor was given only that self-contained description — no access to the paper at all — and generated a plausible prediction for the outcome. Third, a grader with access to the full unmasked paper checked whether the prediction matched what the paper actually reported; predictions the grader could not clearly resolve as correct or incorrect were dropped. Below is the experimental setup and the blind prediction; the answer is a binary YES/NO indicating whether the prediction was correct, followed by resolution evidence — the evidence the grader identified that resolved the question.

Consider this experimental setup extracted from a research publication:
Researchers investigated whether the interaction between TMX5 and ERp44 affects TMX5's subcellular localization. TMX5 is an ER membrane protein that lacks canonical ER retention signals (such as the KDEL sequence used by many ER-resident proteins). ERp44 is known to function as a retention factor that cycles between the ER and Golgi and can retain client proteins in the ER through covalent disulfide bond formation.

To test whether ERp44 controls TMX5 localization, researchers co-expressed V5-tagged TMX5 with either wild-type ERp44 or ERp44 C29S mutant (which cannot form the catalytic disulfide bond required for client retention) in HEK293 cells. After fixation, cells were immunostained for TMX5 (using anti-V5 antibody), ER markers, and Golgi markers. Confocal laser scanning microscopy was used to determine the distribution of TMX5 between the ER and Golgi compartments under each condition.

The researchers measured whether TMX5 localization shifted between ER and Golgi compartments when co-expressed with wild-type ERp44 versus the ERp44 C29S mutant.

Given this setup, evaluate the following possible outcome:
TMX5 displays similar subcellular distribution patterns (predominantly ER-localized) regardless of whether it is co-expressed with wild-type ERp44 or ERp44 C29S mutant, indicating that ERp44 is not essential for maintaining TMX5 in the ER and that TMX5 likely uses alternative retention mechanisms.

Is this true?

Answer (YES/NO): NO